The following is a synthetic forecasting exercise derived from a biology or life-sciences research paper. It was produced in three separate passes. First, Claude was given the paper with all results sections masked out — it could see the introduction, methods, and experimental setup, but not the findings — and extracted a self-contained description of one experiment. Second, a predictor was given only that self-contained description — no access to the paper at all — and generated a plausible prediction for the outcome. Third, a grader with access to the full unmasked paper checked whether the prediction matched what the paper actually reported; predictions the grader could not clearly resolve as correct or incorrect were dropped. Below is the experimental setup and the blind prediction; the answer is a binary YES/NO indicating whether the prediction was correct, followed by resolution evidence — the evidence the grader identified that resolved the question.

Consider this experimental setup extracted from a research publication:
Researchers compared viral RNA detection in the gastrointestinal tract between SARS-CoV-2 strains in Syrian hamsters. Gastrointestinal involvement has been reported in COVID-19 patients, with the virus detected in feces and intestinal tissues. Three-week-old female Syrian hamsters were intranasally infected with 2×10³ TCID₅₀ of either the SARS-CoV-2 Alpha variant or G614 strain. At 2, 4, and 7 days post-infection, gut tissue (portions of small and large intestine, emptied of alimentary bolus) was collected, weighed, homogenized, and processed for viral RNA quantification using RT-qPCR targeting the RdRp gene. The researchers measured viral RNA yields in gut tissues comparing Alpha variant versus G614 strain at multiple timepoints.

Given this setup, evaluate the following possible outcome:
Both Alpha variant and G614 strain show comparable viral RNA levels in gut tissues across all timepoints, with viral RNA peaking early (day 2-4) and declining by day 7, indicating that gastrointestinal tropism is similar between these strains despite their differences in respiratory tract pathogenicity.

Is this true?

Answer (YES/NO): NO